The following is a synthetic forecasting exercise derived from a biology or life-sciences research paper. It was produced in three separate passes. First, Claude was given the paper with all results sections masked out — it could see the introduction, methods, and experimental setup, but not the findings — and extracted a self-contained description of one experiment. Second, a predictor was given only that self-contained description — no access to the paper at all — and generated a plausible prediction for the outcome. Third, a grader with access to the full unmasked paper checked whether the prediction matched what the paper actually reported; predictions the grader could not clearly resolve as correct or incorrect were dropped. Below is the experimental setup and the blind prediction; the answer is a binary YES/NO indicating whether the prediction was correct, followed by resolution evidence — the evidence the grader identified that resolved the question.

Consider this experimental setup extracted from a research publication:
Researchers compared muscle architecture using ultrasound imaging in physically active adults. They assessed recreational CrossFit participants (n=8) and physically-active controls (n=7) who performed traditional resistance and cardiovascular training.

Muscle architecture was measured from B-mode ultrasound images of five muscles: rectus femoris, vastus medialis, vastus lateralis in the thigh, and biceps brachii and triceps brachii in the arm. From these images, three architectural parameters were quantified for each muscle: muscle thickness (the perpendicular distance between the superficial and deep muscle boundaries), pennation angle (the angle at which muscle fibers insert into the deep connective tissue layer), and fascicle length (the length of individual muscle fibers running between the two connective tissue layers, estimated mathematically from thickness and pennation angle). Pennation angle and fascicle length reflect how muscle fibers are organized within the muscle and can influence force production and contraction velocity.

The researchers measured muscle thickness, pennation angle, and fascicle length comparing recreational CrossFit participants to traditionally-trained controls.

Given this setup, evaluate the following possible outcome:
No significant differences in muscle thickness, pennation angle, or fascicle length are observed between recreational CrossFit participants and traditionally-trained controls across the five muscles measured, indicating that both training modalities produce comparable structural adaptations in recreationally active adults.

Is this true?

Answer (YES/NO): YES